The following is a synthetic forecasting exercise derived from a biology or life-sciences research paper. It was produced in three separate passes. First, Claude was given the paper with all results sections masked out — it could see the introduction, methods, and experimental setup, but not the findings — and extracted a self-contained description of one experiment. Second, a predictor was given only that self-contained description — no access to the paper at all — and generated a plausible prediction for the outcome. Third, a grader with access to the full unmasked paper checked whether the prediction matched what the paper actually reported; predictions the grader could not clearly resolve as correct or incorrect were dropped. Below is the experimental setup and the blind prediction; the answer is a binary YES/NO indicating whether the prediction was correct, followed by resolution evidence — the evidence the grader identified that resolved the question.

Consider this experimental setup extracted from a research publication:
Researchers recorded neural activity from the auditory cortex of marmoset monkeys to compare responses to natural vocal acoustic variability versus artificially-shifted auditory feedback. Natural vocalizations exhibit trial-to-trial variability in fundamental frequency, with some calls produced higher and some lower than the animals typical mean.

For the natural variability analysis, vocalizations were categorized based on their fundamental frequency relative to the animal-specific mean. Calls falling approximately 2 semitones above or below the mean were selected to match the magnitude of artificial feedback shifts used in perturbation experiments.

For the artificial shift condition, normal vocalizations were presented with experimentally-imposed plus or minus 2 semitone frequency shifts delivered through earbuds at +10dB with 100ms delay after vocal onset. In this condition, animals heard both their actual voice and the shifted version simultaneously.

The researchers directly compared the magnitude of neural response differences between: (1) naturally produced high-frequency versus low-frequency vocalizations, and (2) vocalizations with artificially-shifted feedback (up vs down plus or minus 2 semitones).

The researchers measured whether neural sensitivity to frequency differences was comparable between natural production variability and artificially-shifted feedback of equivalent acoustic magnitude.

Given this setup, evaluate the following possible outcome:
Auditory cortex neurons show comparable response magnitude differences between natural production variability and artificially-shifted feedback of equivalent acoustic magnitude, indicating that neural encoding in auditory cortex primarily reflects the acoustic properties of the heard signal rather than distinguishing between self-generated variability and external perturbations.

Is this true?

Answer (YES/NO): NO